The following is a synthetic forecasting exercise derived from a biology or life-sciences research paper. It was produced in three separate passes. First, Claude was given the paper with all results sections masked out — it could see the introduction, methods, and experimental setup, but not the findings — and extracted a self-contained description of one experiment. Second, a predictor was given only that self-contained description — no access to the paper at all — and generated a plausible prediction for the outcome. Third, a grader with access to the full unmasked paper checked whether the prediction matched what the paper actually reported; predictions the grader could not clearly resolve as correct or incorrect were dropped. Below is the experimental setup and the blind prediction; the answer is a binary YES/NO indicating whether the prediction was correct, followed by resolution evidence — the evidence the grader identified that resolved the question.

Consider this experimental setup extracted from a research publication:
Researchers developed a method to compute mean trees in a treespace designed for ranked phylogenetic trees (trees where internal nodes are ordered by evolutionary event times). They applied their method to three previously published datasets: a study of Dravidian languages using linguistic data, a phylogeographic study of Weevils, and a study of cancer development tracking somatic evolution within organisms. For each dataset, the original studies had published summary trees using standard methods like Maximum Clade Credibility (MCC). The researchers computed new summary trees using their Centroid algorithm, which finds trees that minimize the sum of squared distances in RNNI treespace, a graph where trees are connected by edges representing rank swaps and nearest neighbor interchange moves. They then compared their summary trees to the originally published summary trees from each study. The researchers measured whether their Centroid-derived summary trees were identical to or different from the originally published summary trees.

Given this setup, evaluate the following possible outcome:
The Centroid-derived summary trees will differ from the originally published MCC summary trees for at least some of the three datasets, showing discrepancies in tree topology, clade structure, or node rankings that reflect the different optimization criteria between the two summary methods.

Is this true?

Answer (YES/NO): YES